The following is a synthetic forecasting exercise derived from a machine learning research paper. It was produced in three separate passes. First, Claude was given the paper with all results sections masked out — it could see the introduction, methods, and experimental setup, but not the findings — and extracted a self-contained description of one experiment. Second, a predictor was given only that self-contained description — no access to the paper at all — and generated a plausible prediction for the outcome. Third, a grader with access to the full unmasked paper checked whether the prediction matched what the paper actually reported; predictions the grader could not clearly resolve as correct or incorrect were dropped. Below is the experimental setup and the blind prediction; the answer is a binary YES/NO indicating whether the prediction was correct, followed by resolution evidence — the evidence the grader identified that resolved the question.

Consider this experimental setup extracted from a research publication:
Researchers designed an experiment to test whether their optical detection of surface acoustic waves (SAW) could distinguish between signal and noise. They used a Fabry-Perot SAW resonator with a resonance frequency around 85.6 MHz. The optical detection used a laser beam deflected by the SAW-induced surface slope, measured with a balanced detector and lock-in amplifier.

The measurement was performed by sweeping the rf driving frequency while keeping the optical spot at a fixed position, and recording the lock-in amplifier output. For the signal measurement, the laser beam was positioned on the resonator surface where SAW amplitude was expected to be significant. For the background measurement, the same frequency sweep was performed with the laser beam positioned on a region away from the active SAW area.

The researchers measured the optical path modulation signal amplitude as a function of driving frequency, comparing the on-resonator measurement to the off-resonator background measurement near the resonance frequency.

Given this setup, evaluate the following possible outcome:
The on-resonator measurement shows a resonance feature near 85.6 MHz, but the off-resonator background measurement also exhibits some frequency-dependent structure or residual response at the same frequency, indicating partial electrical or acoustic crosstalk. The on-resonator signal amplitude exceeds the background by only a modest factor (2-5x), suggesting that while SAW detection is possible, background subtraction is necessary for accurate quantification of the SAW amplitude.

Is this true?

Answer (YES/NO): NO